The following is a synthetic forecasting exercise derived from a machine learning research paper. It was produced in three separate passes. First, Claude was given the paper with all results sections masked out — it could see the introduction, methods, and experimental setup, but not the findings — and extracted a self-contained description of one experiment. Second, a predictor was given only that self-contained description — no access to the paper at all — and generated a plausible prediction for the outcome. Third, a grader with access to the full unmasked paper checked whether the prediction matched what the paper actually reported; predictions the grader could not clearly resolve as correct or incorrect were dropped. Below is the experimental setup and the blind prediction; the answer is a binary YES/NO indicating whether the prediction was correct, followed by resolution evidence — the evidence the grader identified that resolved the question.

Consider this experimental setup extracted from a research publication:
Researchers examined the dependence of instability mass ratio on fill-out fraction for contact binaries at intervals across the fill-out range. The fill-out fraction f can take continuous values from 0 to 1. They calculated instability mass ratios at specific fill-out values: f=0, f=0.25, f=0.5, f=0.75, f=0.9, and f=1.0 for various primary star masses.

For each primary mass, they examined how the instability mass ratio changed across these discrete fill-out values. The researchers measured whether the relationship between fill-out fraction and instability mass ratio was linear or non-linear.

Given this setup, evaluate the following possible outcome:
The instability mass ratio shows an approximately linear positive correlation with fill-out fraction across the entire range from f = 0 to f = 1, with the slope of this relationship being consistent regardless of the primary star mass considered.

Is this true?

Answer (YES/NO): NO